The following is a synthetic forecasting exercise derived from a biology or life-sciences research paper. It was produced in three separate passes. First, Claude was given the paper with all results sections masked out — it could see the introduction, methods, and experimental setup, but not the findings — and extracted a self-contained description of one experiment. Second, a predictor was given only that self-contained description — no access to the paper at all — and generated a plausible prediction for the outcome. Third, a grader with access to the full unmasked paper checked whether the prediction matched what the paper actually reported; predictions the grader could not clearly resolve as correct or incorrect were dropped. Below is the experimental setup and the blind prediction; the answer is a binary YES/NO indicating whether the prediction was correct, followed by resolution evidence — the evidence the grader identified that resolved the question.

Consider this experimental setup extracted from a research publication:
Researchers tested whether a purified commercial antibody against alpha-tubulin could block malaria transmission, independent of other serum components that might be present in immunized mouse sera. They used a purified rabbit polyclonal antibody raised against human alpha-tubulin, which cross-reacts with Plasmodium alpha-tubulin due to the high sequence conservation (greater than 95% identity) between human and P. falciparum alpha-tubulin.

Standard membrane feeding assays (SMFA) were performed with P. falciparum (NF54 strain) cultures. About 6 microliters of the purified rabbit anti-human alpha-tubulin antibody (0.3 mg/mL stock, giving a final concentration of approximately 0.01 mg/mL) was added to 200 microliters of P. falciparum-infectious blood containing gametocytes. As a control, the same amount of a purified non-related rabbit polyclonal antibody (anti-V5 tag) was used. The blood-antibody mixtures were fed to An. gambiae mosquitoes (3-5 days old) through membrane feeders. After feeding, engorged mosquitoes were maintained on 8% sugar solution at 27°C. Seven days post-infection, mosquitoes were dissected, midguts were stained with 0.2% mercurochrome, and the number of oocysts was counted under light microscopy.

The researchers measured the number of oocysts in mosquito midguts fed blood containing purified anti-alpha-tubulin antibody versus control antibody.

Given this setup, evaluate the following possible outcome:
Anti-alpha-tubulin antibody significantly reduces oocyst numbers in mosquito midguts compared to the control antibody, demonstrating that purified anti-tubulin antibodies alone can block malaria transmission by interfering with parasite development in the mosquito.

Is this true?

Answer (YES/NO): YES